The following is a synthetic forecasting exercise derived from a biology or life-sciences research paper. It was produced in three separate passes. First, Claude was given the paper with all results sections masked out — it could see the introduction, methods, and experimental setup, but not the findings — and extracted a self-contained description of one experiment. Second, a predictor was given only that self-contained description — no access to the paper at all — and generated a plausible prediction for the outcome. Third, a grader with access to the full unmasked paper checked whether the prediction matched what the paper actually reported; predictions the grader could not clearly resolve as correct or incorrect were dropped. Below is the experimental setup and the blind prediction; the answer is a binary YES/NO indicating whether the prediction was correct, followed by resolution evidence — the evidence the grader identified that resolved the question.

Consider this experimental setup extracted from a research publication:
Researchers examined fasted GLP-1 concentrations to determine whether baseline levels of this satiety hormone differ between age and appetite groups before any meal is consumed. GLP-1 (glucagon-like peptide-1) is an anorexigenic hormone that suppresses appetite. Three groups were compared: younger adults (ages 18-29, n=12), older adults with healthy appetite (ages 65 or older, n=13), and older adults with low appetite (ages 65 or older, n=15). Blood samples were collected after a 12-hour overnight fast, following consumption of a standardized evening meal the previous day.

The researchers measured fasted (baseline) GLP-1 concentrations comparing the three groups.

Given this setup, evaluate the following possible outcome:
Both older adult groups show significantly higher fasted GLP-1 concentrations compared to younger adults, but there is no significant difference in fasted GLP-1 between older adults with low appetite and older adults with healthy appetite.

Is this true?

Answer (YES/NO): NO